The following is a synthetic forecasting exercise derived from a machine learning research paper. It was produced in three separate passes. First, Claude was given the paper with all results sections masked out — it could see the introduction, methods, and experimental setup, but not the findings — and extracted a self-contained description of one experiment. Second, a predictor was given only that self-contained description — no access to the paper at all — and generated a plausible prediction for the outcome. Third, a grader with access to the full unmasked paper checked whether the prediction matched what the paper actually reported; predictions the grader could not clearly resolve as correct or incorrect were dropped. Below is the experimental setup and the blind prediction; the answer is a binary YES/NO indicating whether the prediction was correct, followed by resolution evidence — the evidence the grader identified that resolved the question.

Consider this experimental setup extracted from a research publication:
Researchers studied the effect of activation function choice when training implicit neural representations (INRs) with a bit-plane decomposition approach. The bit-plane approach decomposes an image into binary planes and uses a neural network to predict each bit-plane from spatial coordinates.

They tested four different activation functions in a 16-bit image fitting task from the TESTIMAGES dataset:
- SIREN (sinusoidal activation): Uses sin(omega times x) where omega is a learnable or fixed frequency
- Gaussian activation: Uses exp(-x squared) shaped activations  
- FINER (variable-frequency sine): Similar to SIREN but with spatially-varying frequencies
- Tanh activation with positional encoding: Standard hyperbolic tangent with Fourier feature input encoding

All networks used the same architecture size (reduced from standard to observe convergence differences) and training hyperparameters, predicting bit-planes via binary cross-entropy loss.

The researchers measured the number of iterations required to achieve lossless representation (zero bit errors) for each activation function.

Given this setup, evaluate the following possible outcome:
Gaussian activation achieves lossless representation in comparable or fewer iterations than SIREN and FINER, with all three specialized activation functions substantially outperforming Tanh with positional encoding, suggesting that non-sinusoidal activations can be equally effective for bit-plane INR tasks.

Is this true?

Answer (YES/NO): NO